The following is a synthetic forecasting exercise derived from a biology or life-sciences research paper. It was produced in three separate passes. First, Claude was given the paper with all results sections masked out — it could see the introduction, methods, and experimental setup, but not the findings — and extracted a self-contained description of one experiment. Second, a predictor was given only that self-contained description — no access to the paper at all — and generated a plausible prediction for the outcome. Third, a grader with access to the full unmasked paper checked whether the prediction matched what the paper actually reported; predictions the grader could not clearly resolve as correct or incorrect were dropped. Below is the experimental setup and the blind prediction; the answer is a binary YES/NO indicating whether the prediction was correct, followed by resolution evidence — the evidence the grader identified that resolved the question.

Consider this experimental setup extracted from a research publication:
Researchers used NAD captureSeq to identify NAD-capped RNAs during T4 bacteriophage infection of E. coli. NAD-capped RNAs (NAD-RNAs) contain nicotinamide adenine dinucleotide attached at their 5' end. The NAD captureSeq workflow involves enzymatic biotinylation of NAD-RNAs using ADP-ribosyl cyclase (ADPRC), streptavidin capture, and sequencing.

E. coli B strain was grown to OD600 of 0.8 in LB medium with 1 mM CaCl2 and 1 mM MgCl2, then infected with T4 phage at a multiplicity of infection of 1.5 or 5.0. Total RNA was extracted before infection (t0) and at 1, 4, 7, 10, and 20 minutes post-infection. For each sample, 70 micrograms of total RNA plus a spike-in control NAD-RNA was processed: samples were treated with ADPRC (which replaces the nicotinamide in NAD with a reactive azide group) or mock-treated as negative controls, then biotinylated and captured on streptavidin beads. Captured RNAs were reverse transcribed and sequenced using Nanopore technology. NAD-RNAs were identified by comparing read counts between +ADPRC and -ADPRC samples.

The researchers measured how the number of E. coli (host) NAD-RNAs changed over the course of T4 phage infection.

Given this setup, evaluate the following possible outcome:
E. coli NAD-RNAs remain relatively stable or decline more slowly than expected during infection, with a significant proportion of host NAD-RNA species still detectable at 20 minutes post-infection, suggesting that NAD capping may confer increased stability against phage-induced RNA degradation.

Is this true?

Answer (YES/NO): NO